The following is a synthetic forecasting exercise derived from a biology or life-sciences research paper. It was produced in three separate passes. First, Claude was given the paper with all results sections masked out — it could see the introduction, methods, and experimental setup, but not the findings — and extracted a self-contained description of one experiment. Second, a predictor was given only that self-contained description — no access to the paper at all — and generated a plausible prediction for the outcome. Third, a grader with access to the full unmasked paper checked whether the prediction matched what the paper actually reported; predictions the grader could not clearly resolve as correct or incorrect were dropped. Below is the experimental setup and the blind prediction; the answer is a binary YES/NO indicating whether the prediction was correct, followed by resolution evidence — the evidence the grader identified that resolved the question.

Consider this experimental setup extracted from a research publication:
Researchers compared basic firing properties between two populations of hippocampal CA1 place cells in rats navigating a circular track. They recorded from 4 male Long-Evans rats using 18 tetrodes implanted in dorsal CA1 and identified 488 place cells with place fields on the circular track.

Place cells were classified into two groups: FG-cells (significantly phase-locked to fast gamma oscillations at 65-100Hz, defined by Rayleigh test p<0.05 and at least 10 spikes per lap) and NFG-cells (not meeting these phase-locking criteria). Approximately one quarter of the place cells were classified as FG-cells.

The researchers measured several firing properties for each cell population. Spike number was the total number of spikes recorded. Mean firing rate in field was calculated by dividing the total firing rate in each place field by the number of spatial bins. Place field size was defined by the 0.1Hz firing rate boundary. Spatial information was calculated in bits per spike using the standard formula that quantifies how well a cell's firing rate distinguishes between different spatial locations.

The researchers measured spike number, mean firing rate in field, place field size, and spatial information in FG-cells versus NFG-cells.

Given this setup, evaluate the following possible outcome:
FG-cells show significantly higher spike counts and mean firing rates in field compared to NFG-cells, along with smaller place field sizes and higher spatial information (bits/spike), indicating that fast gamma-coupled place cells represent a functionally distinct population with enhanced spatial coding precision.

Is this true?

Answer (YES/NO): NO